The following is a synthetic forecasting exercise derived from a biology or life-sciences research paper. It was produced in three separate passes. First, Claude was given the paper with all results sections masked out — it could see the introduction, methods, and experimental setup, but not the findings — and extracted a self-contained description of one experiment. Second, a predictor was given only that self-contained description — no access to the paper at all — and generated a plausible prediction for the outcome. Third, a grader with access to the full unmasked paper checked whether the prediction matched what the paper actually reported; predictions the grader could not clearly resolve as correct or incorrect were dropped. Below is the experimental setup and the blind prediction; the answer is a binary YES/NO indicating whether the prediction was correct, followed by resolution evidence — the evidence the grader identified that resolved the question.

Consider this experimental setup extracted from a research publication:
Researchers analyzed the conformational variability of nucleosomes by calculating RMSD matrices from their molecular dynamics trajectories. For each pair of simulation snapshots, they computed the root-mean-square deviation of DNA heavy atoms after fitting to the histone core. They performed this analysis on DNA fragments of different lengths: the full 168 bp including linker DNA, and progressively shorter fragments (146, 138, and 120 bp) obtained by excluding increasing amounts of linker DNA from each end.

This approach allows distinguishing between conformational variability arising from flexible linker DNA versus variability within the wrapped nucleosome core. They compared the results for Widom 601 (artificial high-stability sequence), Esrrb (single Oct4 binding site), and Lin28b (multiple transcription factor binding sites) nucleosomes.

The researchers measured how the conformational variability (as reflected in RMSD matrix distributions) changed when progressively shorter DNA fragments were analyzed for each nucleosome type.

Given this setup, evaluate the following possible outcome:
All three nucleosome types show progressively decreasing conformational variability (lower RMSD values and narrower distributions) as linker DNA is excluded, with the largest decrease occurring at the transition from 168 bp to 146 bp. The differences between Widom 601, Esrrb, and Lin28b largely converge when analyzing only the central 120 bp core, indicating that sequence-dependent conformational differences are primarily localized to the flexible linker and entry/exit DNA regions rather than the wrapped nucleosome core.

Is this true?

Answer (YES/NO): NO